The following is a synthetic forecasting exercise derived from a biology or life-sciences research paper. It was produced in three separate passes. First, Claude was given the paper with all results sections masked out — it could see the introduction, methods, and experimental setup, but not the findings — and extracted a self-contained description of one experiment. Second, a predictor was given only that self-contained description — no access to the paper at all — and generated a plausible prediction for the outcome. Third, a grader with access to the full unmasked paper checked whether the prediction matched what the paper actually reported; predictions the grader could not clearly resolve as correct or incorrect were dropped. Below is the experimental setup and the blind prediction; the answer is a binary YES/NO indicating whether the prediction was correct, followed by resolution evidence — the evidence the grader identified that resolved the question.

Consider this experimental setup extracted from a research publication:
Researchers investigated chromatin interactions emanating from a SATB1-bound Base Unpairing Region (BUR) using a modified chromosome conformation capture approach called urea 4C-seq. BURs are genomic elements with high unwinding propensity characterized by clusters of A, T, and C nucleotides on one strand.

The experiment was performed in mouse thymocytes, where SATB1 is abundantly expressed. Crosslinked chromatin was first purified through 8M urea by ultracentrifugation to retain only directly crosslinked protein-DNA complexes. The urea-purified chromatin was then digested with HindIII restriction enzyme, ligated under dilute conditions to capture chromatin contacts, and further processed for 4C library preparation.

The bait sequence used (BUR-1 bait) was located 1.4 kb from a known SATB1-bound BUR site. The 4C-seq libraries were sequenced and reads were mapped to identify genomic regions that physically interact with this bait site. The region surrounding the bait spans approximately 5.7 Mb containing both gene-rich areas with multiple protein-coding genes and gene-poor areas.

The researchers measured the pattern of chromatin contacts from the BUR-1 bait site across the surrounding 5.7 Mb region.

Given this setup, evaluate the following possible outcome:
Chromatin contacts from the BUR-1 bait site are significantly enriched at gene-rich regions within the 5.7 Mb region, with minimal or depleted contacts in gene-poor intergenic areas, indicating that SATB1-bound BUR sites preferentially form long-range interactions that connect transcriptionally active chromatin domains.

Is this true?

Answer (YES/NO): YES